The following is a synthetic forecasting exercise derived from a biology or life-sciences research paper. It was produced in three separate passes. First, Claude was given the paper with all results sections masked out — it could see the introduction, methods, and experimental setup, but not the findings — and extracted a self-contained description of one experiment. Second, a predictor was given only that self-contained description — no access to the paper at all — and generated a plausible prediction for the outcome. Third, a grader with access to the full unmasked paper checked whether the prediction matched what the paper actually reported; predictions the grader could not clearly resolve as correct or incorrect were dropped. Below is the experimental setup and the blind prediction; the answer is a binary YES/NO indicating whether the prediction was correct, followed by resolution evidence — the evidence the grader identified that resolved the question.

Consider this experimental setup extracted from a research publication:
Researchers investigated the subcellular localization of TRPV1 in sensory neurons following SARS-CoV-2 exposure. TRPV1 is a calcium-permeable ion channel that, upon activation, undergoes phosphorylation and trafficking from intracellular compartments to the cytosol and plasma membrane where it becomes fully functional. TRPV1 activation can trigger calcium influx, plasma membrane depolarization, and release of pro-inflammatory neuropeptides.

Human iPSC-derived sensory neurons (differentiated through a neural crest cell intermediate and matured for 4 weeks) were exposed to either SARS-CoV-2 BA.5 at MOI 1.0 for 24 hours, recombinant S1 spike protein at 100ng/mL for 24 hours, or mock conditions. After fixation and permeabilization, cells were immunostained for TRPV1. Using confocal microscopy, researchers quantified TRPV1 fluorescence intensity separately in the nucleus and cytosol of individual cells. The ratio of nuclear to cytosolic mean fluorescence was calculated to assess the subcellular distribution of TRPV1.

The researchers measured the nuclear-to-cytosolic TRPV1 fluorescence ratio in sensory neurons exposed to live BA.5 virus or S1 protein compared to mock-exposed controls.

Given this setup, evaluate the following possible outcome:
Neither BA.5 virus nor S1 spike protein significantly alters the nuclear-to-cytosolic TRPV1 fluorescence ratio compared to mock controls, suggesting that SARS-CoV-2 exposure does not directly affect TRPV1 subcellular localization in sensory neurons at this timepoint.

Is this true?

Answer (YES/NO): NO